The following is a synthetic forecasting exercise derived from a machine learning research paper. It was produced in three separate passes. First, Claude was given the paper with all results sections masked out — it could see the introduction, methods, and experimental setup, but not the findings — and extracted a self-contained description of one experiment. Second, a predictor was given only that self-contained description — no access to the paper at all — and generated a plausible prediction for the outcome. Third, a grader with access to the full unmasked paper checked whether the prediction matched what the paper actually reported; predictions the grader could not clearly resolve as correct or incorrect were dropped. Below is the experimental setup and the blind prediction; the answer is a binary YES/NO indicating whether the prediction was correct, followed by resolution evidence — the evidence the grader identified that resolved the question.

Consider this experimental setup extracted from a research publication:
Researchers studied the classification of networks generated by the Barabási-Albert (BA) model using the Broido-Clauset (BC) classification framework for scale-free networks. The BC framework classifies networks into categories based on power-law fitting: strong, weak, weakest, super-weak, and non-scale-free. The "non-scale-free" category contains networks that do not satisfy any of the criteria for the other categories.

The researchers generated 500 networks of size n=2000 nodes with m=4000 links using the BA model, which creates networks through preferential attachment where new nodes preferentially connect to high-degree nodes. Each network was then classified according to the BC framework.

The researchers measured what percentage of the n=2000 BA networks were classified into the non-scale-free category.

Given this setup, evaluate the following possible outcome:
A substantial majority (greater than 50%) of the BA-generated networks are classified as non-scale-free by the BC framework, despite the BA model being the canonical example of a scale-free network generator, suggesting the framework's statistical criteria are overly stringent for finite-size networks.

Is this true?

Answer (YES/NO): NO